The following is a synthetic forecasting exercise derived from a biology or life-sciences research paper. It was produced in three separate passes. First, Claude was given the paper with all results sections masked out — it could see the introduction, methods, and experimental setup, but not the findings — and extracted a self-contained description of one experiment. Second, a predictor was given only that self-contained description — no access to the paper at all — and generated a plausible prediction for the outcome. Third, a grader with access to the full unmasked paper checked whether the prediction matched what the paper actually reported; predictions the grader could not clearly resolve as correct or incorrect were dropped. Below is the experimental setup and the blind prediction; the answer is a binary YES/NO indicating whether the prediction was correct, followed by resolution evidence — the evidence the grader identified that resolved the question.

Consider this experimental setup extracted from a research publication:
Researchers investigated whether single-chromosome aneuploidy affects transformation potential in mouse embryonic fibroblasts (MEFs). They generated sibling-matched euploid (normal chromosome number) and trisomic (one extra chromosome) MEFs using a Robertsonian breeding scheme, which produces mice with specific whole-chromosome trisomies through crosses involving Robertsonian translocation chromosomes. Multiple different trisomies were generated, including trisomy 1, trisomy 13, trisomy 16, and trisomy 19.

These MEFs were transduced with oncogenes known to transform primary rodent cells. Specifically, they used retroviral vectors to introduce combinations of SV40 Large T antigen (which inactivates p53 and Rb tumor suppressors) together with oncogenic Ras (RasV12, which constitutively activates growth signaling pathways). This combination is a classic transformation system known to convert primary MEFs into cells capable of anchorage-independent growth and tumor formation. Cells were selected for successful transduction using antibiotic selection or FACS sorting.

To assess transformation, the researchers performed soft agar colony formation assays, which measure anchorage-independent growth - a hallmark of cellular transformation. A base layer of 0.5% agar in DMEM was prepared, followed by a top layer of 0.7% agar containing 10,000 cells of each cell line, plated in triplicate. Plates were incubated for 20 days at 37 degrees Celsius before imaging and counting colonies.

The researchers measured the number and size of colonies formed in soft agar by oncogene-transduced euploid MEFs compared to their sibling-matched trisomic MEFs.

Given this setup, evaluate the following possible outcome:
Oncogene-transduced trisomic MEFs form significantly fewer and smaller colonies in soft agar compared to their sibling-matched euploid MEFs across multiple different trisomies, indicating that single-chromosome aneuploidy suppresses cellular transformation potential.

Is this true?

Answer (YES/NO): NO